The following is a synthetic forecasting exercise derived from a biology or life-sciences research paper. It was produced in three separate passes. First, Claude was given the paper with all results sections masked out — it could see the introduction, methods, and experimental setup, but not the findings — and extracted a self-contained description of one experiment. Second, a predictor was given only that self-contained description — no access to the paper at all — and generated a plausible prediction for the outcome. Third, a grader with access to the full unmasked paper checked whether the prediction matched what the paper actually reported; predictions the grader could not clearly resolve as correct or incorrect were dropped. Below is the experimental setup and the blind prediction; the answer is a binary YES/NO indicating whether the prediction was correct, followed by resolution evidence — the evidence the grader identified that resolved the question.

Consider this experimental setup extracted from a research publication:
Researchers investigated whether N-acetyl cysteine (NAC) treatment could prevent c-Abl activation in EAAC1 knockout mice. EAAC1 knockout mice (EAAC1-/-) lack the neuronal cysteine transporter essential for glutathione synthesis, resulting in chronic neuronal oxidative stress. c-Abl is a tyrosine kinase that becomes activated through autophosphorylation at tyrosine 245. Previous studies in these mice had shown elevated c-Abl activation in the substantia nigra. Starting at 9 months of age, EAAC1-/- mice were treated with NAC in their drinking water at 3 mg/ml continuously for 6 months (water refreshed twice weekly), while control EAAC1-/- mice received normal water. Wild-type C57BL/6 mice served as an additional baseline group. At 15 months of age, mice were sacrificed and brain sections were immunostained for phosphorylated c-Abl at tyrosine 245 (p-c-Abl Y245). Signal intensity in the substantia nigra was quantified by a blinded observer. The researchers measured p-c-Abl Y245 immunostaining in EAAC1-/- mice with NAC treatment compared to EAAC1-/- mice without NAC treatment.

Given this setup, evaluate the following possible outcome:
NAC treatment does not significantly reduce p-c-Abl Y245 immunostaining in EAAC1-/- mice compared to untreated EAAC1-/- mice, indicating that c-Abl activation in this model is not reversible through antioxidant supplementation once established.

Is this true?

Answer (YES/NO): NO